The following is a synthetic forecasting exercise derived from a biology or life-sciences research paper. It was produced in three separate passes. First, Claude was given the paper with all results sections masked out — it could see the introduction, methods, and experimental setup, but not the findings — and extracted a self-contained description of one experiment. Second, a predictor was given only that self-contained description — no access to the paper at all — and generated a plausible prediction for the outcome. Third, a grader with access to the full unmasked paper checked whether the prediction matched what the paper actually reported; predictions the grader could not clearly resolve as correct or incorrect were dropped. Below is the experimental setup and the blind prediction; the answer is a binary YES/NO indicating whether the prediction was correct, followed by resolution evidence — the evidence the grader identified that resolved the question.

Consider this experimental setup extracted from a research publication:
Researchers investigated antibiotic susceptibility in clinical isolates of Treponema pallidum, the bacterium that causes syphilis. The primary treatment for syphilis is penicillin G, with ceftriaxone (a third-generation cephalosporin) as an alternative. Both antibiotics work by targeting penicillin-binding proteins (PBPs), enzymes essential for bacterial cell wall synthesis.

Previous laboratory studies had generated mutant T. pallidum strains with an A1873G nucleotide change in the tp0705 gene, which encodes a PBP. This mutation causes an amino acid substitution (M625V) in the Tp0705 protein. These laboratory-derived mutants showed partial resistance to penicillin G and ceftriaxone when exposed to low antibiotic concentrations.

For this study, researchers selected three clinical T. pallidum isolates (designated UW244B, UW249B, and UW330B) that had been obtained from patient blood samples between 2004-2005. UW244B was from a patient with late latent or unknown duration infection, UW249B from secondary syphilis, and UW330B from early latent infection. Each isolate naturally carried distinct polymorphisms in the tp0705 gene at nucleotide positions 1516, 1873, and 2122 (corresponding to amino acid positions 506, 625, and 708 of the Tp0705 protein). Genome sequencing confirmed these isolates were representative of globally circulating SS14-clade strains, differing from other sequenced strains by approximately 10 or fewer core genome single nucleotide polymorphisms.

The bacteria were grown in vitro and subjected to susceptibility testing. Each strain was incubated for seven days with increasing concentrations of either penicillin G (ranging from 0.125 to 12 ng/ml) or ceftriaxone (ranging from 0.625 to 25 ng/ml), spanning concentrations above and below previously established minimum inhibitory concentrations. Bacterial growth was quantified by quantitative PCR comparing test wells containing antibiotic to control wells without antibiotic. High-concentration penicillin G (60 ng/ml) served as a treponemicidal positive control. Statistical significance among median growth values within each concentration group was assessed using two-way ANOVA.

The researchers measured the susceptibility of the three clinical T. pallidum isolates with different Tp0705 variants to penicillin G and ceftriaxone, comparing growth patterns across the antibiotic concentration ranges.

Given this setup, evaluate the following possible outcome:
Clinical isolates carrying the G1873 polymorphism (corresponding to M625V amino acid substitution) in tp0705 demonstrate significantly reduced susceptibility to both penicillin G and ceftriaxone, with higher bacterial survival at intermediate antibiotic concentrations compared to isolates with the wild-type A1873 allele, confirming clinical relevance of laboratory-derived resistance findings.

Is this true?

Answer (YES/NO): NO